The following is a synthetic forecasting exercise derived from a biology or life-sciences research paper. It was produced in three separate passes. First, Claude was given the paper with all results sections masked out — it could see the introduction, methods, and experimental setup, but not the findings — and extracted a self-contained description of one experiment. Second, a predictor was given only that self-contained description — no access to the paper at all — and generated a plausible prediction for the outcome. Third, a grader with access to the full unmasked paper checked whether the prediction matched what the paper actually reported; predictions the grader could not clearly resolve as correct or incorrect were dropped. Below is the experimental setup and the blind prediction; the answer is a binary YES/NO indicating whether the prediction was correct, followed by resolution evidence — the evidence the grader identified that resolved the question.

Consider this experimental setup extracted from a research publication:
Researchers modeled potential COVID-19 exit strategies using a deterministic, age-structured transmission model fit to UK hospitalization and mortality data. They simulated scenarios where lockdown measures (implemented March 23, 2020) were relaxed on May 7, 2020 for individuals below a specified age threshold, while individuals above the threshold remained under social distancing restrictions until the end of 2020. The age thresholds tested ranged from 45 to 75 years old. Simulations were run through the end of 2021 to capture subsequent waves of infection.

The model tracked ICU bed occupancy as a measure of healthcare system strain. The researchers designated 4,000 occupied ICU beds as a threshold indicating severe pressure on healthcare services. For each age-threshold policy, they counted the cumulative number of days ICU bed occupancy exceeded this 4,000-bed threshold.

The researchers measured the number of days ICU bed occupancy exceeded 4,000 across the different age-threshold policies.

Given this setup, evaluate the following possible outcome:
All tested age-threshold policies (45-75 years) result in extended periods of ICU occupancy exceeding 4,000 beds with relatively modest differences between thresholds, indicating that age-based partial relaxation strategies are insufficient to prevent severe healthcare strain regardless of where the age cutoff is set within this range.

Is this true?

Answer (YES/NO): NO